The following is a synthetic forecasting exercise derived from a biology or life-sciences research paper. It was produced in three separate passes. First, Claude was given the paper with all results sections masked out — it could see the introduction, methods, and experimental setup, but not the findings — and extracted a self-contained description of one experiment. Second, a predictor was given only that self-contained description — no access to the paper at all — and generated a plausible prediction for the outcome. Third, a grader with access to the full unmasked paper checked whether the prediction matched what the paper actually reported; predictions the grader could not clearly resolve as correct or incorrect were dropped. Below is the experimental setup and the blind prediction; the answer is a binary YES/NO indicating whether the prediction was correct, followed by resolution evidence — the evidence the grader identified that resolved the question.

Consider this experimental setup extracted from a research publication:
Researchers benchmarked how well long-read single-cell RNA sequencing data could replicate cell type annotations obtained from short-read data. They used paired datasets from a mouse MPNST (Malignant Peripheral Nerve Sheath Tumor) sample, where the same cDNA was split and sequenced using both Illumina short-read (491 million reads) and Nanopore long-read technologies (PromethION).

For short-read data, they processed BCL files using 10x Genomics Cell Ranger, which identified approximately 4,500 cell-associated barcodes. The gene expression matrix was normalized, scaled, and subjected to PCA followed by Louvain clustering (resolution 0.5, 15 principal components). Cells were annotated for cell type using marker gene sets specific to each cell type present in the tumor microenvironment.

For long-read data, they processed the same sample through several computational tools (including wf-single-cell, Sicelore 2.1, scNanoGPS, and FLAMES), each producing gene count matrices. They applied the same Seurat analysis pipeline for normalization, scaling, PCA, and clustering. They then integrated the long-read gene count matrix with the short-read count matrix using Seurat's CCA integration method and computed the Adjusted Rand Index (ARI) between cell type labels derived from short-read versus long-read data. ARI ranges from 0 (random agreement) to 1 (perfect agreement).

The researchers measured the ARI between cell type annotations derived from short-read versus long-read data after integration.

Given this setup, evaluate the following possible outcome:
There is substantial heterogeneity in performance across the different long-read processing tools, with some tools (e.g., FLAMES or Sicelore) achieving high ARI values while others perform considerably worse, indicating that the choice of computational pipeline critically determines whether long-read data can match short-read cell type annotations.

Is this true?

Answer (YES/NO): NO